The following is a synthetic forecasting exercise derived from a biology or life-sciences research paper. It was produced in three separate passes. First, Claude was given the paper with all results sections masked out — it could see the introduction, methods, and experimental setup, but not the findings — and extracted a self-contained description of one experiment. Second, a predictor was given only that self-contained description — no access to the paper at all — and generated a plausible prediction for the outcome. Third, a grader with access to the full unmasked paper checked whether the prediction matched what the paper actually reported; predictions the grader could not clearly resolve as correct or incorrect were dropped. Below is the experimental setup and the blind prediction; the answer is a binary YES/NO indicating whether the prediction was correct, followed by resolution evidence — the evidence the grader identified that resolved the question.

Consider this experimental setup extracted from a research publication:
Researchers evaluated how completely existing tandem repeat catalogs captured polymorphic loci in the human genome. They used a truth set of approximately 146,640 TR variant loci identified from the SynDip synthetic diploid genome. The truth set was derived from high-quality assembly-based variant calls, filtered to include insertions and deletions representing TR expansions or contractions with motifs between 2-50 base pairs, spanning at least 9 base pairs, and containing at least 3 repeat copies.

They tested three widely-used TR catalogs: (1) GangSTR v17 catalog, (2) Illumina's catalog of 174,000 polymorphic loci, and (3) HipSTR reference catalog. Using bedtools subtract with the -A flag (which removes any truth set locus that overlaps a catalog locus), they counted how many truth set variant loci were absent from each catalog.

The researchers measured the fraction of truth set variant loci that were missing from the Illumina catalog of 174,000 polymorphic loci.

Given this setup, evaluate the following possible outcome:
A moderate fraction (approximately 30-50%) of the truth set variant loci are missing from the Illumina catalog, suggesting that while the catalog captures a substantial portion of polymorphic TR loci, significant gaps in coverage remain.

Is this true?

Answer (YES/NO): YES